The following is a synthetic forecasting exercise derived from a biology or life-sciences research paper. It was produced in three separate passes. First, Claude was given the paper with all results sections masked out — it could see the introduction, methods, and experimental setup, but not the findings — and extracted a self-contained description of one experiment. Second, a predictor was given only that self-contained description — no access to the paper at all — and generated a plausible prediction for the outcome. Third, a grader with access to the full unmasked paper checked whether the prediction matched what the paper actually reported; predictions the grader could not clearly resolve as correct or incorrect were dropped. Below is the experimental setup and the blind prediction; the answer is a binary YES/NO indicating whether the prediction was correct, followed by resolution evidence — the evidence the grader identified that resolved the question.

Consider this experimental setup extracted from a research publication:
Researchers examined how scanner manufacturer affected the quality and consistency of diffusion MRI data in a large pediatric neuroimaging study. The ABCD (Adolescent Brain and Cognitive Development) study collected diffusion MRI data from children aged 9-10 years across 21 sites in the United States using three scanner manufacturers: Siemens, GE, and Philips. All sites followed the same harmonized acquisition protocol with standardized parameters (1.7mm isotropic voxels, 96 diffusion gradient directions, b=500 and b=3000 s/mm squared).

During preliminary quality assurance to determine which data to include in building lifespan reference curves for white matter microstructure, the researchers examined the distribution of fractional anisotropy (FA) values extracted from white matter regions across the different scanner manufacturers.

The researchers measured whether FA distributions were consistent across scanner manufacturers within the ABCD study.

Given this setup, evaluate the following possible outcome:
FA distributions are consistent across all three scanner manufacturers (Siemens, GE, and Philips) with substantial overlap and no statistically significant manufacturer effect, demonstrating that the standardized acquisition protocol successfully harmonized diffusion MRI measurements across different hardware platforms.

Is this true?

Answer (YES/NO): NO